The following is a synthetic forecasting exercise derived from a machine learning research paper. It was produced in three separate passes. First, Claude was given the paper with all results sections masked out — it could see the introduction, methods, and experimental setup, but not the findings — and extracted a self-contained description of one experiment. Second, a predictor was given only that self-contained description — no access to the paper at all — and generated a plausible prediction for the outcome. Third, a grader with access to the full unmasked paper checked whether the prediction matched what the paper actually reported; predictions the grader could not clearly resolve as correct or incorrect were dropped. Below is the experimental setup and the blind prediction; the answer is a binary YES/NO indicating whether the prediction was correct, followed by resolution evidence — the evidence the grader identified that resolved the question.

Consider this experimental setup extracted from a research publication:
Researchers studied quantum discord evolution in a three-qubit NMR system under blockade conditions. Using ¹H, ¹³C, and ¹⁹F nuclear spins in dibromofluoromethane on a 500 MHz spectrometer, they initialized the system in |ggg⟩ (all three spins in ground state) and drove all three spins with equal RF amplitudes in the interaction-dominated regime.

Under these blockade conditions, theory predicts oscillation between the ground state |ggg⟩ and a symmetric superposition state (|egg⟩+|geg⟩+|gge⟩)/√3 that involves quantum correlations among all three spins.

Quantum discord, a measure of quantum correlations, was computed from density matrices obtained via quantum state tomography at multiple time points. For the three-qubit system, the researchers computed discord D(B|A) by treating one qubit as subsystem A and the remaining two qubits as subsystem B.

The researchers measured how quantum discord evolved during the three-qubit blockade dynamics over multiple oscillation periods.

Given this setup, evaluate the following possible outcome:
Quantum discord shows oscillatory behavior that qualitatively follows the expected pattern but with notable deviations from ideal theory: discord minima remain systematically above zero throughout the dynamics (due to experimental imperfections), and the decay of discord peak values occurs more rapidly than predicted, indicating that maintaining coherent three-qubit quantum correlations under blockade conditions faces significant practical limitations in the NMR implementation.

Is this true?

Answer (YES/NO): NO